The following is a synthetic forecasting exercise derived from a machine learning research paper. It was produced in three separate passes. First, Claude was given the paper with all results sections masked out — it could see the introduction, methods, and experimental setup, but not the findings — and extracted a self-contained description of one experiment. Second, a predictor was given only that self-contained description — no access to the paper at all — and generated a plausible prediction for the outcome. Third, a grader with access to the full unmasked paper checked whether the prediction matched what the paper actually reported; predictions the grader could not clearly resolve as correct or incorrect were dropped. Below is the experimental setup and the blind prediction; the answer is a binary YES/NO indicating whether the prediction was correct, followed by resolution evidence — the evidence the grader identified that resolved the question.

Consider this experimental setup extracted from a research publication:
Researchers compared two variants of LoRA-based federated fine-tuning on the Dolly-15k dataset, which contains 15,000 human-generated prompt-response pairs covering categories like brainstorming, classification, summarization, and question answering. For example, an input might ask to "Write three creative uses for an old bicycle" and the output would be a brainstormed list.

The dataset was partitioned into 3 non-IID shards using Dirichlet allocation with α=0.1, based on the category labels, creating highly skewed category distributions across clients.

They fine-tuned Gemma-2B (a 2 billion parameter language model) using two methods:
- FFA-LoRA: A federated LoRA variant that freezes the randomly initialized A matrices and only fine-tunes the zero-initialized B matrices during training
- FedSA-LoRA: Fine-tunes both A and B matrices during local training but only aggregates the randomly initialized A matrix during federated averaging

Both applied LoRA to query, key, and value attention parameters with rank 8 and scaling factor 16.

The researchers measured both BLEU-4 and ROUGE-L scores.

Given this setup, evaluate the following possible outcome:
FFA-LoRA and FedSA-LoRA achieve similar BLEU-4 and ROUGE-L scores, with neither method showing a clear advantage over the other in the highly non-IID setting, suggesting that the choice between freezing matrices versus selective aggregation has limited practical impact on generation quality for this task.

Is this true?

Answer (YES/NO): NO